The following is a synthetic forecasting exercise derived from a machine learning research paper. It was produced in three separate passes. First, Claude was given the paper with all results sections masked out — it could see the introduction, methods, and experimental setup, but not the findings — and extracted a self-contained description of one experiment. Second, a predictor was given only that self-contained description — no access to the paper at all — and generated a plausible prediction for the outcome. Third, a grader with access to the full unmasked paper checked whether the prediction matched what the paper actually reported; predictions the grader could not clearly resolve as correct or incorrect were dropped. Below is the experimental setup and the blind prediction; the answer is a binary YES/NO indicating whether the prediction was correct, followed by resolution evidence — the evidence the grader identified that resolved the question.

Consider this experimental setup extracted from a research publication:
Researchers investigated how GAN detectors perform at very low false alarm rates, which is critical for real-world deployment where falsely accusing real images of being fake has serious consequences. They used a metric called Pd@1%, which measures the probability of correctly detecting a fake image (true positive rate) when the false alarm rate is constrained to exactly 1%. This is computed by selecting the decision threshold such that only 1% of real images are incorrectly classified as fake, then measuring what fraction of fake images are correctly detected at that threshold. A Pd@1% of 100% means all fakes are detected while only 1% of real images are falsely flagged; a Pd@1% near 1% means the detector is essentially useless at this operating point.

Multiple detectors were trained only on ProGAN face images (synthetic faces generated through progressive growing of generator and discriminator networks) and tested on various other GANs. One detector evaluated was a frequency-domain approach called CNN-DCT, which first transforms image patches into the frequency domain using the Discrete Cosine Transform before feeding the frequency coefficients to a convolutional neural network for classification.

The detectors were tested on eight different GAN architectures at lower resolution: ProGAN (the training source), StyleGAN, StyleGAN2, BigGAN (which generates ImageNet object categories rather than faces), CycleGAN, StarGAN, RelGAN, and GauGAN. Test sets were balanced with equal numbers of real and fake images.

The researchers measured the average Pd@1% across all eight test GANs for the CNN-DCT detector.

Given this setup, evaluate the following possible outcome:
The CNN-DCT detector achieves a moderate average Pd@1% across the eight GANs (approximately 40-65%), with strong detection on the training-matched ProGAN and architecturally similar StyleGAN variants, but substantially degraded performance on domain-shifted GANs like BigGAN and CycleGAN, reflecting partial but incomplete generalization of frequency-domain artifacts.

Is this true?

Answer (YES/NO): NO